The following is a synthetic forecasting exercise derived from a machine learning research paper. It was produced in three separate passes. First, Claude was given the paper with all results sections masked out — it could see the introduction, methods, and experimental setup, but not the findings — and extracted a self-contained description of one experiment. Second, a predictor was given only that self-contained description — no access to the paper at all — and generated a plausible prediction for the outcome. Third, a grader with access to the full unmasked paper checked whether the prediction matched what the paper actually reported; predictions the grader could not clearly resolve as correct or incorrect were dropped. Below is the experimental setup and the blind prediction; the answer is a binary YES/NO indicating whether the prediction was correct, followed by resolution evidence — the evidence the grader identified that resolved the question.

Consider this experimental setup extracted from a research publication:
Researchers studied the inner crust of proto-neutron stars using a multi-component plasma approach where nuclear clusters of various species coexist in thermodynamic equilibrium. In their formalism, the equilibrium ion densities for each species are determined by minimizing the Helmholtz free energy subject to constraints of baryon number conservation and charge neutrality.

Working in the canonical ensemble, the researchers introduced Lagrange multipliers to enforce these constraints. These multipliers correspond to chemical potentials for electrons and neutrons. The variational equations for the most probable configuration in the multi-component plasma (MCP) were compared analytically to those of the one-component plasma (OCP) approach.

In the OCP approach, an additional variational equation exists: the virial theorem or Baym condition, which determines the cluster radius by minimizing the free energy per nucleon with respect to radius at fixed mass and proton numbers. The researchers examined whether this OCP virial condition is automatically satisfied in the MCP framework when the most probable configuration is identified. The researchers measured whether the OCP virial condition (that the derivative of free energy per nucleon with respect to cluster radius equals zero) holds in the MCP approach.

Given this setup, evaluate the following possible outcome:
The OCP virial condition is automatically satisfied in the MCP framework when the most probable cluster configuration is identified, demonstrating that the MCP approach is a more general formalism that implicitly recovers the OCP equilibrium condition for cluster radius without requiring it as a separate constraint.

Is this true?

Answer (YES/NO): NO